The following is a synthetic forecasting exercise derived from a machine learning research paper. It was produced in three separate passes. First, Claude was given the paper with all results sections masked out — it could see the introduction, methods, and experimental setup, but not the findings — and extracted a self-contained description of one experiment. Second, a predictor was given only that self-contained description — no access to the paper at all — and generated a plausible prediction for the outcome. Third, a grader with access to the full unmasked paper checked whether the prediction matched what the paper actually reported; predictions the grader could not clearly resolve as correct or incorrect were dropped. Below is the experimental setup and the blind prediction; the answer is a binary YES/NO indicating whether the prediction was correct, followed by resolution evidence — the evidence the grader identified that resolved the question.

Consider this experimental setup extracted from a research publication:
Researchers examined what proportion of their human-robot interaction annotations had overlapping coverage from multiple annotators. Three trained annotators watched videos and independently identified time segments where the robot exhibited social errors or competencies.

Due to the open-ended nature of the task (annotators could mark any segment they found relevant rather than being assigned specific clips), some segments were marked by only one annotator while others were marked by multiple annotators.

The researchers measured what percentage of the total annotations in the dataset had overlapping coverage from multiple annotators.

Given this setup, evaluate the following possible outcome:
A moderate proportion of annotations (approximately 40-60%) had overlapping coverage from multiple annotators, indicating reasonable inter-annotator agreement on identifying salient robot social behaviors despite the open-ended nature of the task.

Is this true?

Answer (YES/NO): NO